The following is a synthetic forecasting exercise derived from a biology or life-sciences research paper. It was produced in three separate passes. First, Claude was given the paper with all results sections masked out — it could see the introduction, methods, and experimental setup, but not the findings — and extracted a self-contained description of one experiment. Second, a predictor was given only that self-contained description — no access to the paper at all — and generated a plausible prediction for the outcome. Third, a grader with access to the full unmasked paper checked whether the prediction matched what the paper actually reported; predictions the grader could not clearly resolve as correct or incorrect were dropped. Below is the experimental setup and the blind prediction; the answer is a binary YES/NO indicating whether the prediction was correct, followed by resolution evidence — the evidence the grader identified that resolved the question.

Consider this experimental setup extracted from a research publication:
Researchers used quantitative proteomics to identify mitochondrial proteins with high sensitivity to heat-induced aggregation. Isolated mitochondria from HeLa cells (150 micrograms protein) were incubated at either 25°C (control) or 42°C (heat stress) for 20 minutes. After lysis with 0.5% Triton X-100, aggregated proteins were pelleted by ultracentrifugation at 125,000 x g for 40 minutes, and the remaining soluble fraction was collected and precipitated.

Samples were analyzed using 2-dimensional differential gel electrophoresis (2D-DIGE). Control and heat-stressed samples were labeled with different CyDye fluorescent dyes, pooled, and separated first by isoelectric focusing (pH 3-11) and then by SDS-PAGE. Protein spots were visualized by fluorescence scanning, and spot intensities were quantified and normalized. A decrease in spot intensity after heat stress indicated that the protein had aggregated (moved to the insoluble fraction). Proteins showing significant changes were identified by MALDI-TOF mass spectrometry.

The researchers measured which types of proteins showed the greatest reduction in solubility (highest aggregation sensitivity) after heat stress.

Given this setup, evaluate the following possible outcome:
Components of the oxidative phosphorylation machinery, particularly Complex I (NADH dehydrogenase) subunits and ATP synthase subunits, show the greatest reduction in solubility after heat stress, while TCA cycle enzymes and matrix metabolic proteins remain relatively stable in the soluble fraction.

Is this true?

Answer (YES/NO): NO